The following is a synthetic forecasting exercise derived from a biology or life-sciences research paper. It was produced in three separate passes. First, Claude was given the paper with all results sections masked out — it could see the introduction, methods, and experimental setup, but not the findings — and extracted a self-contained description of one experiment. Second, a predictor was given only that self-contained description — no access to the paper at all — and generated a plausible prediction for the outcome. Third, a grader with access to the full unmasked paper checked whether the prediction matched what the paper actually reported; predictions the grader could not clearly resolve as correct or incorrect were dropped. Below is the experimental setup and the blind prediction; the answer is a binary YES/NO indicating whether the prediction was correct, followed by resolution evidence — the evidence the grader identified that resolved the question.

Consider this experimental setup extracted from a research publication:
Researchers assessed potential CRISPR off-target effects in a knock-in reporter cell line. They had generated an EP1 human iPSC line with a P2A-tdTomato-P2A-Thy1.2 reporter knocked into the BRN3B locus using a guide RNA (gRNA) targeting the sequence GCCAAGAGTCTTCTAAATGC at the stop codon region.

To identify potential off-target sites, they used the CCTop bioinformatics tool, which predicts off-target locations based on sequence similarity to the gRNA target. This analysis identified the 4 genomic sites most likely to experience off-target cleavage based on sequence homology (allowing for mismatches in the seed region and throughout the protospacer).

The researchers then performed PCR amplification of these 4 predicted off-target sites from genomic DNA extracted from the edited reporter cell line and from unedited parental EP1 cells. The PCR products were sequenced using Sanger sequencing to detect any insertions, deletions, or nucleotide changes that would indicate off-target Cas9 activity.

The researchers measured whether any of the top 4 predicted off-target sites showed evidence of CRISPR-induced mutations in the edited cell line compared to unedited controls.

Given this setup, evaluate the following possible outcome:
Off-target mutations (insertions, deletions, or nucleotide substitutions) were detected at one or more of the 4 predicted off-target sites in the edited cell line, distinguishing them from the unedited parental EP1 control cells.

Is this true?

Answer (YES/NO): NO